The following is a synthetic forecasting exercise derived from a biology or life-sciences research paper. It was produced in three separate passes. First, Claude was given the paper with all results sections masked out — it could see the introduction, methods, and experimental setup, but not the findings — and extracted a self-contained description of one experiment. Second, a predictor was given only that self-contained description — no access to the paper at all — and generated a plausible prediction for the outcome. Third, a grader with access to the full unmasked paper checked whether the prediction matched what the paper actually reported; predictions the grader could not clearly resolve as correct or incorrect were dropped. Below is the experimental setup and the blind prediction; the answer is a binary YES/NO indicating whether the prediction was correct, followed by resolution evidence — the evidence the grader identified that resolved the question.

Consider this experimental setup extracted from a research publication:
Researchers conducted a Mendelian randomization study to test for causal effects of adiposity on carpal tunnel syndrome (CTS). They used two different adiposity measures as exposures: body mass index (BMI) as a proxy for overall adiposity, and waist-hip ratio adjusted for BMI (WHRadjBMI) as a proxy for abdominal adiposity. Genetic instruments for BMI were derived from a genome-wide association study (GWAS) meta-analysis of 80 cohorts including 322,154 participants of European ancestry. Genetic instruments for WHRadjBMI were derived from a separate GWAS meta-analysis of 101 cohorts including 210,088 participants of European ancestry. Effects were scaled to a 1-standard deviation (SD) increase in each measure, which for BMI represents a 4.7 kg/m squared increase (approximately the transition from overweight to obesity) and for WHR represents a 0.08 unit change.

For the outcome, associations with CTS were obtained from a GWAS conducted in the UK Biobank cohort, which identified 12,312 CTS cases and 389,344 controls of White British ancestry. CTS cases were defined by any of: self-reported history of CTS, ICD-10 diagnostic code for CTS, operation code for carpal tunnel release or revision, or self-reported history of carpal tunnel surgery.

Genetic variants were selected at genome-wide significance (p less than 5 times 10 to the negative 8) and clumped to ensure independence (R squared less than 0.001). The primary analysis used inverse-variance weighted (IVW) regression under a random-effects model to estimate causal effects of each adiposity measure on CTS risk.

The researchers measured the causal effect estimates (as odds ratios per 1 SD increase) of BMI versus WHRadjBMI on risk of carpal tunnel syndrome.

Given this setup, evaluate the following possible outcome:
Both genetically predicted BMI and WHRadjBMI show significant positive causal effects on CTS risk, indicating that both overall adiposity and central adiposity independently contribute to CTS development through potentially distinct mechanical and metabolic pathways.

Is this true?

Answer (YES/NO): NO